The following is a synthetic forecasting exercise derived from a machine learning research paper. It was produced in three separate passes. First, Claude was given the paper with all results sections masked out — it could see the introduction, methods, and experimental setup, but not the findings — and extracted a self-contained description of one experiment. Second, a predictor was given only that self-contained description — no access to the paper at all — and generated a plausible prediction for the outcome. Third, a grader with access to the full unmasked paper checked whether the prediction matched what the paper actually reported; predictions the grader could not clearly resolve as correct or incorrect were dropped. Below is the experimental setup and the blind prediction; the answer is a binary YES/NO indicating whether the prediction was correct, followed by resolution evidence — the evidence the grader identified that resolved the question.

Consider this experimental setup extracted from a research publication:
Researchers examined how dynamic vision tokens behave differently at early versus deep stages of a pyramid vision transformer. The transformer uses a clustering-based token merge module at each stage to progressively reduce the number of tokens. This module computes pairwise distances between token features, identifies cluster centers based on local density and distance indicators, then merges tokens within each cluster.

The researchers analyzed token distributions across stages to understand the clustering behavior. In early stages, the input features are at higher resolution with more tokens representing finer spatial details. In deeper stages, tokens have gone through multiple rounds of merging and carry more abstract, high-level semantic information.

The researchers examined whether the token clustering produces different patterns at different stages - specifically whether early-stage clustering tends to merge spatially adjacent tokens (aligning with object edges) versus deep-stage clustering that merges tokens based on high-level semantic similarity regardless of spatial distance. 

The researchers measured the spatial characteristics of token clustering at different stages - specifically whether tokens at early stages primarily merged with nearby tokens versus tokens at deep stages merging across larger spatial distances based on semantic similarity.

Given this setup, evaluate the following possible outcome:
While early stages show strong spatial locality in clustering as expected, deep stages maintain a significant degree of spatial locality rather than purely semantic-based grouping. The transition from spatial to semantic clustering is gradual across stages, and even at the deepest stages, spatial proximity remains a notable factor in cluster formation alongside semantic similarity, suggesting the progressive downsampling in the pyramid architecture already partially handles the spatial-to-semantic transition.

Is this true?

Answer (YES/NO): NO